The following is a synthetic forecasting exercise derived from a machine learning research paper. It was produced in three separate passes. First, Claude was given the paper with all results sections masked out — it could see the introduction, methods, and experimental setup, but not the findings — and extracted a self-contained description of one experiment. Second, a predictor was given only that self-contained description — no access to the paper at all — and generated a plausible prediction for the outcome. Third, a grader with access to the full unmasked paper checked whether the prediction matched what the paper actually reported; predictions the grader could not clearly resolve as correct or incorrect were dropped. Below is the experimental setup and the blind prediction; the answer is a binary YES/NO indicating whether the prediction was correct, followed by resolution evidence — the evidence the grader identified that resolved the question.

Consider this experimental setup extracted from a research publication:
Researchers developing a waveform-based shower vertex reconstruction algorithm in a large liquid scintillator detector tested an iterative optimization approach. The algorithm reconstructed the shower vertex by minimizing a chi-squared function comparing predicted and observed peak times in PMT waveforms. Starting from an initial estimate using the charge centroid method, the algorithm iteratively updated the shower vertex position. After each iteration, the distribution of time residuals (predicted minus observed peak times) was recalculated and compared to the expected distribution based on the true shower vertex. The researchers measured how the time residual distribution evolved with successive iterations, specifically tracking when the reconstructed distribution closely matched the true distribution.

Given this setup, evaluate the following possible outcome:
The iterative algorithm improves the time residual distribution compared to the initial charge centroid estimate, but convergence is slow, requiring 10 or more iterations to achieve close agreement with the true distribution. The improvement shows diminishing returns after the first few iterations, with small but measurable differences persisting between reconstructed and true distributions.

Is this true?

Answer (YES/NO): NO